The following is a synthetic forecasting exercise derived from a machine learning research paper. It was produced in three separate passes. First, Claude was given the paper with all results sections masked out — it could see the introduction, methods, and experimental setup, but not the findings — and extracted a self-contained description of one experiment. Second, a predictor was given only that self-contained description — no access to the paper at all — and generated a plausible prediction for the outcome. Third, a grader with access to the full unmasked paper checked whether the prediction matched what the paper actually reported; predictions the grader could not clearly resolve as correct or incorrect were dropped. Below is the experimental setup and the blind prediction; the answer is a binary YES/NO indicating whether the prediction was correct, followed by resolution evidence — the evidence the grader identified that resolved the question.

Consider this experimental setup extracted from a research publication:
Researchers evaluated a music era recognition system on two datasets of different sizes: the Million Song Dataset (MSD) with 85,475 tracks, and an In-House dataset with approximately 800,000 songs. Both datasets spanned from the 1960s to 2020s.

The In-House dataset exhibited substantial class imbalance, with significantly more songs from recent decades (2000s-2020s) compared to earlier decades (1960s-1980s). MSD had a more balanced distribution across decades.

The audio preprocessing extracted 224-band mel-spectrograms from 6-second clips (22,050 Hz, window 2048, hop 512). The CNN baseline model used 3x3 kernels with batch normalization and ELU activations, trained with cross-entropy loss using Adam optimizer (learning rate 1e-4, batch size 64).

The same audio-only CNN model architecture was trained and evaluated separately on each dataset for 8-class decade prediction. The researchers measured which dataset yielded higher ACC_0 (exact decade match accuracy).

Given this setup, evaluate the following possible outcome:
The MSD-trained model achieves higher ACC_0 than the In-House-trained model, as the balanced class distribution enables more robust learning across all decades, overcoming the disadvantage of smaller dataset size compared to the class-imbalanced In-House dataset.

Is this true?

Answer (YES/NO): YES